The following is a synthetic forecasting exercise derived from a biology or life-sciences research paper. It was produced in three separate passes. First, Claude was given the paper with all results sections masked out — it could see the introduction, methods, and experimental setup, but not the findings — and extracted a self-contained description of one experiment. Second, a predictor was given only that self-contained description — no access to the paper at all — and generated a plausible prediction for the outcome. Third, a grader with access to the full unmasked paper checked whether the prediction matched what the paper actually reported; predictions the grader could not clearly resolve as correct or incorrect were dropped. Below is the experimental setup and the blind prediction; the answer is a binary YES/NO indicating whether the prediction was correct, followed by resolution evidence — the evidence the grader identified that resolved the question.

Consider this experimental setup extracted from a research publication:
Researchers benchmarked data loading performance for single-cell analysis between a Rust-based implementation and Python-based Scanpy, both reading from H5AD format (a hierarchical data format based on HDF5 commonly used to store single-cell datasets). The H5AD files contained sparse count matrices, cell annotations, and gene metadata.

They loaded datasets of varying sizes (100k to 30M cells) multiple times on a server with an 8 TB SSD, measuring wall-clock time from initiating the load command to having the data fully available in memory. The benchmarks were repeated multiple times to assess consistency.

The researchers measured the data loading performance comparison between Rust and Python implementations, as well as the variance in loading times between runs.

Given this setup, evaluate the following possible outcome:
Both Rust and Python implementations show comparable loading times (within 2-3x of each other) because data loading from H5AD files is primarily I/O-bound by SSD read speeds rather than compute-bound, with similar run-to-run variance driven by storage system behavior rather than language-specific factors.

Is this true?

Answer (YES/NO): YES